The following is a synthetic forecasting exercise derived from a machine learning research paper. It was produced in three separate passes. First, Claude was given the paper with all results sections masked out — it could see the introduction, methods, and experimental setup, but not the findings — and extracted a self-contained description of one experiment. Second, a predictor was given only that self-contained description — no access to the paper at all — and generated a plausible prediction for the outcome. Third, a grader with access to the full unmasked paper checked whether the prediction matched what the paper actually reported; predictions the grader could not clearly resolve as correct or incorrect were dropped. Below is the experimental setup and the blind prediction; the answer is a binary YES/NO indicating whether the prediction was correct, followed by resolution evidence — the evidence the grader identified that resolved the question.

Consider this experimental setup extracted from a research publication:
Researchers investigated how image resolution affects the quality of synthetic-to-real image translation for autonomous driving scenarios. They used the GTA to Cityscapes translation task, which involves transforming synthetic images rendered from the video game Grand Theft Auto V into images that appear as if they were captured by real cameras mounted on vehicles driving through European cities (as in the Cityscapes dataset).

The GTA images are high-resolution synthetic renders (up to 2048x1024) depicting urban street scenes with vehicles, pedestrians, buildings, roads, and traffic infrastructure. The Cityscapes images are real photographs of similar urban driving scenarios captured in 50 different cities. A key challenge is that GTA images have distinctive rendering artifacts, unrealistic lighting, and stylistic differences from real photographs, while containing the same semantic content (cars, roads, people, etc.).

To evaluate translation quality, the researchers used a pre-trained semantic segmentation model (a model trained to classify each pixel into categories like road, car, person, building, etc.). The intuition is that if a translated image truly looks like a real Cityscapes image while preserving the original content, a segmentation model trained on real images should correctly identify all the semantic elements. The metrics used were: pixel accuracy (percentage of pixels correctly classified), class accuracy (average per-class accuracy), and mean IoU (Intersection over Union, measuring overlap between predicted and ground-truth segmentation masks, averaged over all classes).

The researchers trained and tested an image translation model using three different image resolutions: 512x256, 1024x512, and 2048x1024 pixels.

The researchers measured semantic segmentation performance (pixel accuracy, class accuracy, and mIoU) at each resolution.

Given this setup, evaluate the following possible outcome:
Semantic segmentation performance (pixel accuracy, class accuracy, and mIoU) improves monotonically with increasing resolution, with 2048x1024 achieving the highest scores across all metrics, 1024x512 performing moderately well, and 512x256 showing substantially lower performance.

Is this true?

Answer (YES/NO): YES